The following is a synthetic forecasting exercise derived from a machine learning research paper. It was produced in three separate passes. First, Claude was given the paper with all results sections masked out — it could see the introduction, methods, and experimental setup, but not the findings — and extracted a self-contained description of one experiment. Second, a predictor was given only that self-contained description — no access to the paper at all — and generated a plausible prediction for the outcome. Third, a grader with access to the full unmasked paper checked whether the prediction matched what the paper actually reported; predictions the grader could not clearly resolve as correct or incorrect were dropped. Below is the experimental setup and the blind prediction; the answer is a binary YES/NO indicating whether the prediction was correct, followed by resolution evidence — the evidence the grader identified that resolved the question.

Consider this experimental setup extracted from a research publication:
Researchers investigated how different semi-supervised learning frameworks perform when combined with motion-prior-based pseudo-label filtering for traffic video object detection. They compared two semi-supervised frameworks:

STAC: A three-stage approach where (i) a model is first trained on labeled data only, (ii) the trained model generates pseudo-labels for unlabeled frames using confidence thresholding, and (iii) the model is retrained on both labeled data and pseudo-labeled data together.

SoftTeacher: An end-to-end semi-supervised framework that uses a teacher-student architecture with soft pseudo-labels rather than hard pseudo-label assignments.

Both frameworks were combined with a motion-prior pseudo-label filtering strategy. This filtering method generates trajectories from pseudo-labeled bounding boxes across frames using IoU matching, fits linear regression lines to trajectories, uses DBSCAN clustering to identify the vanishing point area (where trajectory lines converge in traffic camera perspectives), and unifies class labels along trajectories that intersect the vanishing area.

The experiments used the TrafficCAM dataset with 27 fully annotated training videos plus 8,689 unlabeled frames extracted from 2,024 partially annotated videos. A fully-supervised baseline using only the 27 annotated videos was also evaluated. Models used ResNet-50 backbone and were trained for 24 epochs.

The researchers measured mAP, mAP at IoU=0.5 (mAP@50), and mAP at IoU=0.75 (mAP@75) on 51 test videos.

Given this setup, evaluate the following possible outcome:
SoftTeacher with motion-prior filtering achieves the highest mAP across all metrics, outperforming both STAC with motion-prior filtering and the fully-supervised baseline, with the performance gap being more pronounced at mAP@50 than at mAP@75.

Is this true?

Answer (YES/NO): NO